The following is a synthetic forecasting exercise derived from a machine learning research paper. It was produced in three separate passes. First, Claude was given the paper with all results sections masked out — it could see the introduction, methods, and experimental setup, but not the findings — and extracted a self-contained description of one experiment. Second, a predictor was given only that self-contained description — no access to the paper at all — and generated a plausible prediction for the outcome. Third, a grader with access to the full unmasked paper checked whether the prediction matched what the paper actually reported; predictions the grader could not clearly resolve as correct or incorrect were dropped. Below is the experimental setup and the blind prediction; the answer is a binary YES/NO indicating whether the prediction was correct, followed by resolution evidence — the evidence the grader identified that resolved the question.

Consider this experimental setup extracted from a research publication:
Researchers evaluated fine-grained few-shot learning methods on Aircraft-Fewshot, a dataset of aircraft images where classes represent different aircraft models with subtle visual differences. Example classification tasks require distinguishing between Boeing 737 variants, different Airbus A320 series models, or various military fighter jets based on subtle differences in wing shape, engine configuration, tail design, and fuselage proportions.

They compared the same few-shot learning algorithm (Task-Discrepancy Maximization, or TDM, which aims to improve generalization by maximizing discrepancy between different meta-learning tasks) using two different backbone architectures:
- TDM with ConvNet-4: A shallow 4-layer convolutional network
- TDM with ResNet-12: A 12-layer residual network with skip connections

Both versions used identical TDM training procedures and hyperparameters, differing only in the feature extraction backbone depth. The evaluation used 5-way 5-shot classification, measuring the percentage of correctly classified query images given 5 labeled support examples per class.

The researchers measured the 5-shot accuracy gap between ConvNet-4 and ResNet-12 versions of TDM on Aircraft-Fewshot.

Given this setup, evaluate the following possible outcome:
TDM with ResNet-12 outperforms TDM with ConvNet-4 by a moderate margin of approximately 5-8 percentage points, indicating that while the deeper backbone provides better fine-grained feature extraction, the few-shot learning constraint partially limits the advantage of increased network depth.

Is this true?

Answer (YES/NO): NO